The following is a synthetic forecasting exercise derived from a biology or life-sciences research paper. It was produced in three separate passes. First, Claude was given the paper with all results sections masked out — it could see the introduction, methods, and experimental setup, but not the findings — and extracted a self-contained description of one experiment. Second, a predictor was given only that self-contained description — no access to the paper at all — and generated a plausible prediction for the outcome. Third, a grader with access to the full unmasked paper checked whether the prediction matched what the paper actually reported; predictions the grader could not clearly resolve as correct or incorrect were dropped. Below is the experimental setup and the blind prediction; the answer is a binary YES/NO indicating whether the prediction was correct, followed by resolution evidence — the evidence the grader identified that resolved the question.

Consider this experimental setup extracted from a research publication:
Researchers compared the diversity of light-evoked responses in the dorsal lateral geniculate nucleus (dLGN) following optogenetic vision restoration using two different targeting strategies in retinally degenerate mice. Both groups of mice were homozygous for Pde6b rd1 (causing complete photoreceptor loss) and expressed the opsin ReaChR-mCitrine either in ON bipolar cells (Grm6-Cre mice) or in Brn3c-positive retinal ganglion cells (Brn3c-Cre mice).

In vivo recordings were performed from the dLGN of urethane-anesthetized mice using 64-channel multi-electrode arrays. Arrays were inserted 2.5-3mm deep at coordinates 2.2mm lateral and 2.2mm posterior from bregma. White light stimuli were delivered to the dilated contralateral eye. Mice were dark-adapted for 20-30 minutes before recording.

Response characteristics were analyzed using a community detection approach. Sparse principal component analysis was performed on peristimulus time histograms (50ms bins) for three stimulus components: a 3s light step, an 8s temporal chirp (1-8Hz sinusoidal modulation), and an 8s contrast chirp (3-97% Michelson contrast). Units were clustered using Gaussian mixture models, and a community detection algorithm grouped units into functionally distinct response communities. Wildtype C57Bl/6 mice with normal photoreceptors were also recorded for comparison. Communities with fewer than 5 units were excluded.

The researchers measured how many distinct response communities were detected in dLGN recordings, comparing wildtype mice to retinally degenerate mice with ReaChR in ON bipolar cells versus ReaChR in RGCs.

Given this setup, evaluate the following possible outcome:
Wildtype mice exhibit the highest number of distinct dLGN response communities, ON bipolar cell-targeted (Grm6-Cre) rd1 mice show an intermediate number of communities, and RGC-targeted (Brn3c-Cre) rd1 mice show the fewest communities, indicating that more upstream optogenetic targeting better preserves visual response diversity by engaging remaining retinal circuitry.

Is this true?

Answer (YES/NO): NO